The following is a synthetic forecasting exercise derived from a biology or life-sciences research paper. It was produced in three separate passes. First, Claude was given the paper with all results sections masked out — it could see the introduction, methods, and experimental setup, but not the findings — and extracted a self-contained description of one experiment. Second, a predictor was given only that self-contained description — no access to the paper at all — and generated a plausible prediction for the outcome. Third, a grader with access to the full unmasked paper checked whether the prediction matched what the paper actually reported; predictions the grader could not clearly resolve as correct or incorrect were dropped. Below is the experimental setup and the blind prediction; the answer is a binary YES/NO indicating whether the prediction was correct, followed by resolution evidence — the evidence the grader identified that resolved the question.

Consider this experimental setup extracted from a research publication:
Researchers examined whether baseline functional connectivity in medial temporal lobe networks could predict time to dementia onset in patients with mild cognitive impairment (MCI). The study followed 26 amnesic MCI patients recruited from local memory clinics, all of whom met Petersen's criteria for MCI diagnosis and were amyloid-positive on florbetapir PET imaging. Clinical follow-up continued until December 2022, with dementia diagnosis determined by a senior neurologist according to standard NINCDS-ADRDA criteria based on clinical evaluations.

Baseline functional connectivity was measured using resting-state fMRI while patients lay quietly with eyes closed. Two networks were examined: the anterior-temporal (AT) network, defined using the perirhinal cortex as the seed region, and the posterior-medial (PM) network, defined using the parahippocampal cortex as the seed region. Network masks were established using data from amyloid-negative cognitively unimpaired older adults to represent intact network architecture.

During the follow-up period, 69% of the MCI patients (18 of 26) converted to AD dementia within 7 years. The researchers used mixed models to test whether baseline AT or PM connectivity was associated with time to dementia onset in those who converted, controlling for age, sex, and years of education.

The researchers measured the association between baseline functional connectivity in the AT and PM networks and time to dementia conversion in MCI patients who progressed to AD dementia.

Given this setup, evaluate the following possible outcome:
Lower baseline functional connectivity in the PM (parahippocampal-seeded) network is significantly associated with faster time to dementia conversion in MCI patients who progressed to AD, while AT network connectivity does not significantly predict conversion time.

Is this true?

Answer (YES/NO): NO